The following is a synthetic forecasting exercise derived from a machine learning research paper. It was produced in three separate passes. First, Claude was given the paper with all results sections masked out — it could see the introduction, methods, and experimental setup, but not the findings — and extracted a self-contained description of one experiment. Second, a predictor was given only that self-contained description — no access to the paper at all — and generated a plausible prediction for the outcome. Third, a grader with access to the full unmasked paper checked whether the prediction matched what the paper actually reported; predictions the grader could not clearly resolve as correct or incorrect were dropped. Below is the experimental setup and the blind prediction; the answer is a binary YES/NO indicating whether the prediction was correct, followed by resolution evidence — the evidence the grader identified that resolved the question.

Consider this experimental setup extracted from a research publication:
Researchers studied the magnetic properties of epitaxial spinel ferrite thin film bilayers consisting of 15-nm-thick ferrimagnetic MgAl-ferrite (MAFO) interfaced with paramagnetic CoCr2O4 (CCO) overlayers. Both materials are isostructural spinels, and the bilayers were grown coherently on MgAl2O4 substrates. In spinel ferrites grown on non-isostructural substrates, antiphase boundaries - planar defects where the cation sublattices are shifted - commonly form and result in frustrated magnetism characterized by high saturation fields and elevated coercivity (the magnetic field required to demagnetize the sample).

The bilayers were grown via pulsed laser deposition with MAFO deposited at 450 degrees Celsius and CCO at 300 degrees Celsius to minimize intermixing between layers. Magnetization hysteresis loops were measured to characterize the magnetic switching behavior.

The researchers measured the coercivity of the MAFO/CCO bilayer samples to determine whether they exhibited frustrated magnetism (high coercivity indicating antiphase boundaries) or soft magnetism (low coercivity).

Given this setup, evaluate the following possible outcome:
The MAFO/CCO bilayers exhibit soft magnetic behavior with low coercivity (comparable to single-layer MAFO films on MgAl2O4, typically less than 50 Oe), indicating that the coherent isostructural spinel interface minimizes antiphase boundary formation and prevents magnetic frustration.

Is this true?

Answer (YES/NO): YES